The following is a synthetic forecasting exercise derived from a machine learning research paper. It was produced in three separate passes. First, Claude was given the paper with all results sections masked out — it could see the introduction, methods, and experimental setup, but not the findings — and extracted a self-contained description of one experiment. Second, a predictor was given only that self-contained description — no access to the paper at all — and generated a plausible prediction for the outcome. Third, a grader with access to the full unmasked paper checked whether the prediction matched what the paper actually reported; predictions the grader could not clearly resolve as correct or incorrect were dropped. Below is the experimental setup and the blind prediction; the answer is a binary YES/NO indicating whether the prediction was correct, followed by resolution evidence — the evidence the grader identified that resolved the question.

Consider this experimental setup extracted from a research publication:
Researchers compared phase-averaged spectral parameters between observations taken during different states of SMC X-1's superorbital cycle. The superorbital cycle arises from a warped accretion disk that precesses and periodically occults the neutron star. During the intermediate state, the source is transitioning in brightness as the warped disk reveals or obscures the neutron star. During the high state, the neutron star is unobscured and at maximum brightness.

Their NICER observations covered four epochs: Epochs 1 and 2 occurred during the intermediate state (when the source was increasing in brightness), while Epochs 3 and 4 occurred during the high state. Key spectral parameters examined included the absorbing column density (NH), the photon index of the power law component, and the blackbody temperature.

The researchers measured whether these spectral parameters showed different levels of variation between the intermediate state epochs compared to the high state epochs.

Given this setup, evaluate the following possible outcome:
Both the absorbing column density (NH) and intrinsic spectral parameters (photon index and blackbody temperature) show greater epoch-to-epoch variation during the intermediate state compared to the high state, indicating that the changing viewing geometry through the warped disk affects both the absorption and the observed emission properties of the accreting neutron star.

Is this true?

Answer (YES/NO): YES